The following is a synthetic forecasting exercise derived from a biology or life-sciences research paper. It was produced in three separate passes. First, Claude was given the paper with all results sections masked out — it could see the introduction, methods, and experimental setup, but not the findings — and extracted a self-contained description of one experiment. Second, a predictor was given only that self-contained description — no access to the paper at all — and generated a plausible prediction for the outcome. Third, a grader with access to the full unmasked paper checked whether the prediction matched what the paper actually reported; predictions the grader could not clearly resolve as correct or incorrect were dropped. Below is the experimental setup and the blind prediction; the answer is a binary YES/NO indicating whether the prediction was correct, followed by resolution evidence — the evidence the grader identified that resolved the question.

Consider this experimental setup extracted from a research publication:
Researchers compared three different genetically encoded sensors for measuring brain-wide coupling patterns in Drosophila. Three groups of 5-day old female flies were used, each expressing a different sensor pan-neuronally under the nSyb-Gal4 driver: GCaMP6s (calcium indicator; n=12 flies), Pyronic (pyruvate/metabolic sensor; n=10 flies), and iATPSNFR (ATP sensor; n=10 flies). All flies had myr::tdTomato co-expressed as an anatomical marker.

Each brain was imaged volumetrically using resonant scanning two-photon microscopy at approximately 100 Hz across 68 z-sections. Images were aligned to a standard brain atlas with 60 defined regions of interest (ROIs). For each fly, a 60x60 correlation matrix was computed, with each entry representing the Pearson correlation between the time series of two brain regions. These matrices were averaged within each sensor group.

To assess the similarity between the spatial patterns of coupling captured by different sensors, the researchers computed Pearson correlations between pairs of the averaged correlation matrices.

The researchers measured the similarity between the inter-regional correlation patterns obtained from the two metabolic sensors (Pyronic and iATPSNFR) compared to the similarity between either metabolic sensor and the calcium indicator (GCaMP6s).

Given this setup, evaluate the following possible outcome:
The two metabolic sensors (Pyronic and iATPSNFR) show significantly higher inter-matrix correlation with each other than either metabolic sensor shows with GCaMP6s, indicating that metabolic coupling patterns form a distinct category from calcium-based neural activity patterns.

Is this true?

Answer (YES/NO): NO